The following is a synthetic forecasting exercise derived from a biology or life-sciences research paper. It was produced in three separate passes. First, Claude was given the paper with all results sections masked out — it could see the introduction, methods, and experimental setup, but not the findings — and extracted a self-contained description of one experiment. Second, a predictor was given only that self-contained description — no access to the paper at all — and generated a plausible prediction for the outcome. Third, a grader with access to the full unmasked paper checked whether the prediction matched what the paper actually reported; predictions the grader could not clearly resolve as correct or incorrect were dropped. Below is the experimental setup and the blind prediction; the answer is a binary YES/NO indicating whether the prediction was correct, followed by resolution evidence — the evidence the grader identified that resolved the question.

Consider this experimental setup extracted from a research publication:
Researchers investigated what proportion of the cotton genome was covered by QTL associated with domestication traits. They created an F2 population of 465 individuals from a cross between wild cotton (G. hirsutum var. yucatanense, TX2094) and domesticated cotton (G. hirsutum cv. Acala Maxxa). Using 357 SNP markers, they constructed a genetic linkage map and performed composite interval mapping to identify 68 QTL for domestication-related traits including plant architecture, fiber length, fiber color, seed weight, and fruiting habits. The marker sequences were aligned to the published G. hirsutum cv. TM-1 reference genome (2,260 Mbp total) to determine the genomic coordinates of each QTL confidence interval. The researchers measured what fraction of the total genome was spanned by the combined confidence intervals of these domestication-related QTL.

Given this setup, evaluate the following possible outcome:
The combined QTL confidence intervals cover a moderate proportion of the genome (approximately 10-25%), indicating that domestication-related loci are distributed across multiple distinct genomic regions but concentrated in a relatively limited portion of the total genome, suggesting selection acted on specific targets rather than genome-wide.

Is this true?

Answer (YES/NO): NO